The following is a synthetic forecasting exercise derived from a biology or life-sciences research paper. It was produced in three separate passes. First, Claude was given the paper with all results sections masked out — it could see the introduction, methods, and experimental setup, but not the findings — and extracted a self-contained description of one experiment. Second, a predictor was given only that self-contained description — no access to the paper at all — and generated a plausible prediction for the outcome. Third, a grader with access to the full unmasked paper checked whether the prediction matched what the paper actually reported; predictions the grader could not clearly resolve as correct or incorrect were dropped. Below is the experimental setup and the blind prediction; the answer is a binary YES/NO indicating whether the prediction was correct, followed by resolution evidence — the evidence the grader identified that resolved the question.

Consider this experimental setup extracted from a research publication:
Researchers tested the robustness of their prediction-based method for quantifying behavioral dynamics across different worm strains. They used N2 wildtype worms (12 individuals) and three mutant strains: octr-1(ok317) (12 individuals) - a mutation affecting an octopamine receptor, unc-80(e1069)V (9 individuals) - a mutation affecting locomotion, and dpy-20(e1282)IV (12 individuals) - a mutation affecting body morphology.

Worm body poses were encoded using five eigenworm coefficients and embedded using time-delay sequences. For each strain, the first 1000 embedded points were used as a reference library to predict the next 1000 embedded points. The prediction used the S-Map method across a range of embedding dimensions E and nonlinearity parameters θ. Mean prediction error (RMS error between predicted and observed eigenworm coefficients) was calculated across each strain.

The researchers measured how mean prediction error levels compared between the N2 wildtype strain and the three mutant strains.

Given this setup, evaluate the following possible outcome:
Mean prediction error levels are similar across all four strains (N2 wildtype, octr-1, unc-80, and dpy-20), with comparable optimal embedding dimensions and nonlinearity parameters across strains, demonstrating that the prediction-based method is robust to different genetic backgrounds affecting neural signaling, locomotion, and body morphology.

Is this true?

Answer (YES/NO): NO